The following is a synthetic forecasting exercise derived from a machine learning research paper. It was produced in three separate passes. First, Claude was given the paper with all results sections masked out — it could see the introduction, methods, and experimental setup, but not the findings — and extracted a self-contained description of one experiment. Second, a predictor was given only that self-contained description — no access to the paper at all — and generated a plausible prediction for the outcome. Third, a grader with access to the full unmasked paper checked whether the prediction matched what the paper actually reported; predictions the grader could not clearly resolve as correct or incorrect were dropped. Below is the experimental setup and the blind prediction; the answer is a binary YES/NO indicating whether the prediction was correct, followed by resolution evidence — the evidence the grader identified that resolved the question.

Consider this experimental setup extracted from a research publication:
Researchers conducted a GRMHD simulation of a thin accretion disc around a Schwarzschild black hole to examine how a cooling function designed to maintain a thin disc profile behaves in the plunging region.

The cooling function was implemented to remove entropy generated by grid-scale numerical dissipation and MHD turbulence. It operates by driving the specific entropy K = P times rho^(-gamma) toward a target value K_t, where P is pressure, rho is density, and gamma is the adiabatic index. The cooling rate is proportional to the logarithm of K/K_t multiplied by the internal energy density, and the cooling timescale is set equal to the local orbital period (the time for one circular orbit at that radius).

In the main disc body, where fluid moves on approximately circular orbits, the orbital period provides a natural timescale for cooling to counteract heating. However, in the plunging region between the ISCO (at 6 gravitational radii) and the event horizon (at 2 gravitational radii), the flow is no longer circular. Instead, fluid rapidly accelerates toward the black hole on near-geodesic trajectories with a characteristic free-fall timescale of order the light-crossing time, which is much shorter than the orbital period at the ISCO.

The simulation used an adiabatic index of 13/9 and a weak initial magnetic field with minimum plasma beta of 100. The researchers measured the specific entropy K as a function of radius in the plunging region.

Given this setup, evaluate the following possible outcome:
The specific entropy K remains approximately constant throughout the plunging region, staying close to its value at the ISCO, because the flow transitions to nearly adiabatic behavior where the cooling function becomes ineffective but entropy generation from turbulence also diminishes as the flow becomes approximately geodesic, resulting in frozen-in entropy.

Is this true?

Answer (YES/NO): NO